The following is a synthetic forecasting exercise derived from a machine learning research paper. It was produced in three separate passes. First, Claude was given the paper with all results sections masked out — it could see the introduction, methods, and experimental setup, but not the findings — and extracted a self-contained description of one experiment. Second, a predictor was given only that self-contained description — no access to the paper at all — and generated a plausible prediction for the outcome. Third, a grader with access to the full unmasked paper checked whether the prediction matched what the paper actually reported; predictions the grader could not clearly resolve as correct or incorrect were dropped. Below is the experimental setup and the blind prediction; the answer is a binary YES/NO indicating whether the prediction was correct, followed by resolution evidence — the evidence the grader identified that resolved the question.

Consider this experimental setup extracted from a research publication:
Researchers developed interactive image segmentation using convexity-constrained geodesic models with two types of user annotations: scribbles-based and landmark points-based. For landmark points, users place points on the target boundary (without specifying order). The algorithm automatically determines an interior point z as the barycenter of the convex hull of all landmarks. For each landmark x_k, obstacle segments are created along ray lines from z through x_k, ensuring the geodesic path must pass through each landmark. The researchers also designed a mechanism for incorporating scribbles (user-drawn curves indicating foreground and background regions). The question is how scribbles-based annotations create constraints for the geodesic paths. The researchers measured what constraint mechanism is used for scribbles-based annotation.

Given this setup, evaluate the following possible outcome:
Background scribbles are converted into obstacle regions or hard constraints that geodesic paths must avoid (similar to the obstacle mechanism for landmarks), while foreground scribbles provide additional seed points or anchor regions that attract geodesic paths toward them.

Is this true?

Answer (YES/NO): NO